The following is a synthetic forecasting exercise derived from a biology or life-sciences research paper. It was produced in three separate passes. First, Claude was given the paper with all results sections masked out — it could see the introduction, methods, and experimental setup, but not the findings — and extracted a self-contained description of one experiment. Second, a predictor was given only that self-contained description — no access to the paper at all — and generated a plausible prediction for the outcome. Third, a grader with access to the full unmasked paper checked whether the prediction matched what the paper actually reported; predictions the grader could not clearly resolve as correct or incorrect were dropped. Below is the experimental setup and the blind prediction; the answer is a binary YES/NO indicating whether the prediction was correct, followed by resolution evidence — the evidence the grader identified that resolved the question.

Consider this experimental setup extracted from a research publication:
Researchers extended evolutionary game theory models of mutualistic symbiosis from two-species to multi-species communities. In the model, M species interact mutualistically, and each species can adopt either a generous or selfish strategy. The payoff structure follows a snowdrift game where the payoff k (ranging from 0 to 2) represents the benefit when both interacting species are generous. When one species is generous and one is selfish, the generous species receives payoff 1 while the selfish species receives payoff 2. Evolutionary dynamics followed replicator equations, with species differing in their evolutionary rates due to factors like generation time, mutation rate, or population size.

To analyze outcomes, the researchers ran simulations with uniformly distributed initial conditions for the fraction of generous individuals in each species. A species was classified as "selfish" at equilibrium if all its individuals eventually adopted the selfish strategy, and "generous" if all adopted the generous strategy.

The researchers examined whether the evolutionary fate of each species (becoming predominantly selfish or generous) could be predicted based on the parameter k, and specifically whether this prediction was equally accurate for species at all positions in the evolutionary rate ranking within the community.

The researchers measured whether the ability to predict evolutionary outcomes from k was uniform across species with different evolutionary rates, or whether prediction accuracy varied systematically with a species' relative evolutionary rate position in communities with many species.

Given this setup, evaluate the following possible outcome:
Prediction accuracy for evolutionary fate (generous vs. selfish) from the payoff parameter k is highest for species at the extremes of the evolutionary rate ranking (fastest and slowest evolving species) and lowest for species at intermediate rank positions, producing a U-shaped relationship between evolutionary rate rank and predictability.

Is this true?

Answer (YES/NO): NO